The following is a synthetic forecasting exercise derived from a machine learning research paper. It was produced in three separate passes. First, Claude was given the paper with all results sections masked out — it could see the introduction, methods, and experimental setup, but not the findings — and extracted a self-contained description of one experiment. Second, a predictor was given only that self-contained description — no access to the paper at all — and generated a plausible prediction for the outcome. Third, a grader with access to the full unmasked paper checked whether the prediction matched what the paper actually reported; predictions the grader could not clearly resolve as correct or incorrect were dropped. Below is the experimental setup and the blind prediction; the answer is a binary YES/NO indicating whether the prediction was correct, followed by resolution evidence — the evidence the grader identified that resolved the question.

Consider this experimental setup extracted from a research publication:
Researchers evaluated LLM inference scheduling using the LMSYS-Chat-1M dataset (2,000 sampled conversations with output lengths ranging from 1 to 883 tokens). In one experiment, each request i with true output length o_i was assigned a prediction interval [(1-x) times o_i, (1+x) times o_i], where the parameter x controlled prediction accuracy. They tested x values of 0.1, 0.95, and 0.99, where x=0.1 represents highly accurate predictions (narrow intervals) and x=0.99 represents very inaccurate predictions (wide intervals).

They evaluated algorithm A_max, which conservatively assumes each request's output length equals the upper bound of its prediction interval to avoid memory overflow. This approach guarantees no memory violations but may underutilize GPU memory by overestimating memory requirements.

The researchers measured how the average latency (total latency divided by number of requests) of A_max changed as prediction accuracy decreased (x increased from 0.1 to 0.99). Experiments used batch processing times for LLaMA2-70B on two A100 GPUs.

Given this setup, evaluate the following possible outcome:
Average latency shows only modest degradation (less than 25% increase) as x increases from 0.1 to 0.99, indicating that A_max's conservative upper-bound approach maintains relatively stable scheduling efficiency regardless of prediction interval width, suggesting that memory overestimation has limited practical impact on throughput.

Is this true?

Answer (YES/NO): NO